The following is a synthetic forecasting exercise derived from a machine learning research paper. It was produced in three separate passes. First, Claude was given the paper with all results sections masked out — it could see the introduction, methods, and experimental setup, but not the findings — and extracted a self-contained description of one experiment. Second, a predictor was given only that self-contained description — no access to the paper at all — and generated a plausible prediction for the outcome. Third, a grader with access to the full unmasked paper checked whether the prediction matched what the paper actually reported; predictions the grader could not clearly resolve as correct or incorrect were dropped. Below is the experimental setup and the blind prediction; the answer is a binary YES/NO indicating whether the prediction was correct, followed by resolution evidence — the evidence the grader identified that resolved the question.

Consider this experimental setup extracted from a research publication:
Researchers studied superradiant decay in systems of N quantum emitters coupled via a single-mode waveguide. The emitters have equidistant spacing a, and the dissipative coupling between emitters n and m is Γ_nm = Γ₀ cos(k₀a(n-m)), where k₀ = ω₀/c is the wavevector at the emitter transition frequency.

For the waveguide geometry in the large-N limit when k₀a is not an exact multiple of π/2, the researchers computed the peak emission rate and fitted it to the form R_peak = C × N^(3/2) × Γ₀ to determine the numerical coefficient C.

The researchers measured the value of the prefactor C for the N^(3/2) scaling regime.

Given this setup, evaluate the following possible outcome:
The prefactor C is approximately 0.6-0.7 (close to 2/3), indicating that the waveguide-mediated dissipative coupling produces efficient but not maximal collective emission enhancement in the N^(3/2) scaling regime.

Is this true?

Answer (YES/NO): NO